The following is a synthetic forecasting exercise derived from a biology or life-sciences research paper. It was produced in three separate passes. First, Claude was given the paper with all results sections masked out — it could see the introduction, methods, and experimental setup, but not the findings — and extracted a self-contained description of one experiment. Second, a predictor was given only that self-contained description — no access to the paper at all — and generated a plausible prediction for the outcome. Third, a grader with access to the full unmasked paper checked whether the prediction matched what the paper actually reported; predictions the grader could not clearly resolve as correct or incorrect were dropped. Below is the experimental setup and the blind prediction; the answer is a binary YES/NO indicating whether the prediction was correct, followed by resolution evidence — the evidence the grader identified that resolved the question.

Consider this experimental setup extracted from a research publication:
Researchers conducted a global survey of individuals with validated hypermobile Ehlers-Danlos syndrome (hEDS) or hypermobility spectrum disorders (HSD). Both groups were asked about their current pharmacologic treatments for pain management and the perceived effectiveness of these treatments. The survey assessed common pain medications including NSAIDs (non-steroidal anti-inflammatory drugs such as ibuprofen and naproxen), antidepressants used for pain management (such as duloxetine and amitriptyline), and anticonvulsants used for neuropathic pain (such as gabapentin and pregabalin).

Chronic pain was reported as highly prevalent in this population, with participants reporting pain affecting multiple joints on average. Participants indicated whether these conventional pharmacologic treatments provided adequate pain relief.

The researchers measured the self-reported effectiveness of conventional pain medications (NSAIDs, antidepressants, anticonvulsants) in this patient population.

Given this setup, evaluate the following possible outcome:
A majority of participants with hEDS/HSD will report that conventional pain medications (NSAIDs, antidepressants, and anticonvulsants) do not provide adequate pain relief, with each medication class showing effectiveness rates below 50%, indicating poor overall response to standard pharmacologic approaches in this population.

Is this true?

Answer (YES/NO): YES